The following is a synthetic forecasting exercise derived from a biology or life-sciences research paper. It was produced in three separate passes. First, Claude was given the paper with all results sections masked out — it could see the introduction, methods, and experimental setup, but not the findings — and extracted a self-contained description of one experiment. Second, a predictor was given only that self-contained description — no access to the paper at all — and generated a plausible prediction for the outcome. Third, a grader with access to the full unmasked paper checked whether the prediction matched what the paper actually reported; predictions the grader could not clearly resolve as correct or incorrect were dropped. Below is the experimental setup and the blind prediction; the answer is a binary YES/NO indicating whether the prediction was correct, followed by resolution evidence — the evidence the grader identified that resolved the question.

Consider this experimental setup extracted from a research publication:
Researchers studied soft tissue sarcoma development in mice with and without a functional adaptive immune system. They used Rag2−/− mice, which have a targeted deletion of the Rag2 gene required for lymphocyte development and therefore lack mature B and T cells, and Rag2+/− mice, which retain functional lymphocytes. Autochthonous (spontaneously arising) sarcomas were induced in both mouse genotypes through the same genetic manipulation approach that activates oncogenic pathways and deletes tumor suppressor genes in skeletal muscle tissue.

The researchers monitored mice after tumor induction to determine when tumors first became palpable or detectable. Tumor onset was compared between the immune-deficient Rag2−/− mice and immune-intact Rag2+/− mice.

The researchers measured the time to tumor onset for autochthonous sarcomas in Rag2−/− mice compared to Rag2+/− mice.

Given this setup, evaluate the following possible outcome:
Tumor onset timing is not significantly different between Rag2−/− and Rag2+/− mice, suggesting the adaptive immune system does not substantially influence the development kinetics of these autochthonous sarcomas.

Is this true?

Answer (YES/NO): YES